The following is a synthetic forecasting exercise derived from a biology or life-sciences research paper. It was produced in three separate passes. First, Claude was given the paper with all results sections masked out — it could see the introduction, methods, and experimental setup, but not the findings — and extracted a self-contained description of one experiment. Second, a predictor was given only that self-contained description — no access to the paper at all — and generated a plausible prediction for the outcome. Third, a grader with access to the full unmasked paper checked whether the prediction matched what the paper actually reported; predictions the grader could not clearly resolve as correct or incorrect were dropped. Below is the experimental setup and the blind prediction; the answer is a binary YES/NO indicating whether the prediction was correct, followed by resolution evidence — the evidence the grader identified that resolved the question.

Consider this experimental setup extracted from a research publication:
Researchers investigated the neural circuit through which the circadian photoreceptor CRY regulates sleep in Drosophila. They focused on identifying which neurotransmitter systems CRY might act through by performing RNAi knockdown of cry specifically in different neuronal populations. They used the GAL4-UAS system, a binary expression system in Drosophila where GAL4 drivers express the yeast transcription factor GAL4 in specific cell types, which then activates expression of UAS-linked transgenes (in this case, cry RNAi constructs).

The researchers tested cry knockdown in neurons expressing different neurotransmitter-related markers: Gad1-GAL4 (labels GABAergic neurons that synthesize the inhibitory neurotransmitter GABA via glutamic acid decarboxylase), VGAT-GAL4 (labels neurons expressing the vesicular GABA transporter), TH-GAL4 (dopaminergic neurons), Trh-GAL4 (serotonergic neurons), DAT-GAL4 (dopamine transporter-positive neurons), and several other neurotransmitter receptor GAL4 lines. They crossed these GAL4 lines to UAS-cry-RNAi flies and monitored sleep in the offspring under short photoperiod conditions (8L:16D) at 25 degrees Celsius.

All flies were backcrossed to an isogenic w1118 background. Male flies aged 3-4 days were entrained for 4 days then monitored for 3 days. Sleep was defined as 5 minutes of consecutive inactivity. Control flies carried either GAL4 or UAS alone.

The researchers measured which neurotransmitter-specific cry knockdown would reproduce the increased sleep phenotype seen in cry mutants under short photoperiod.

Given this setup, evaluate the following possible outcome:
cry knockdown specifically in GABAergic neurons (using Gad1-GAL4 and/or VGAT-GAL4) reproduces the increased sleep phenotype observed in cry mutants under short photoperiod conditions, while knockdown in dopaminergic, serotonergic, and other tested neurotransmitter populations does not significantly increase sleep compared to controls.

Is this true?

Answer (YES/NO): YES